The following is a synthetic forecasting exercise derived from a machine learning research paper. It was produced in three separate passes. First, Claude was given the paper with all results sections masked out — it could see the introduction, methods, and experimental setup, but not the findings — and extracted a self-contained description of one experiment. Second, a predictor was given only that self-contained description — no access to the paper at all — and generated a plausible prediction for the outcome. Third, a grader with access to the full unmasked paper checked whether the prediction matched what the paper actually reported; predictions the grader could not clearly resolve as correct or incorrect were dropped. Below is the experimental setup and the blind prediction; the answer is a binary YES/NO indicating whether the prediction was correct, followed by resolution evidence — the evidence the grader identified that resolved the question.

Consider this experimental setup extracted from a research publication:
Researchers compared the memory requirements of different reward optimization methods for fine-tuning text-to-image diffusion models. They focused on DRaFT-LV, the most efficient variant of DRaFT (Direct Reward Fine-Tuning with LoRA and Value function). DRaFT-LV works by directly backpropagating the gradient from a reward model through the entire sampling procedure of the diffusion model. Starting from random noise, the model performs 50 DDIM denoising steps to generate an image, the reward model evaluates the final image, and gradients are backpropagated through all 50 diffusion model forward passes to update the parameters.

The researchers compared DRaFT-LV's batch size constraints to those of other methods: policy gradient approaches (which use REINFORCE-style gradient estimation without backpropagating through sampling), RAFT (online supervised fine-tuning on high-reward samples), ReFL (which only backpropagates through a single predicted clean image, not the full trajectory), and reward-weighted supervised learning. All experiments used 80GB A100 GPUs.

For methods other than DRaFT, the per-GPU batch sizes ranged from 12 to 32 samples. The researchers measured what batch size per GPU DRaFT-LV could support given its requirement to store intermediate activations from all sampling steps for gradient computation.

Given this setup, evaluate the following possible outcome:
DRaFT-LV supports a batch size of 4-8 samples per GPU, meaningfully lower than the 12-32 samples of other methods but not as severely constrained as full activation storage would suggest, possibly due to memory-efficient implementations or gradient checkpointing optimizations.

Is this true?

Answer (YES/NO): NO